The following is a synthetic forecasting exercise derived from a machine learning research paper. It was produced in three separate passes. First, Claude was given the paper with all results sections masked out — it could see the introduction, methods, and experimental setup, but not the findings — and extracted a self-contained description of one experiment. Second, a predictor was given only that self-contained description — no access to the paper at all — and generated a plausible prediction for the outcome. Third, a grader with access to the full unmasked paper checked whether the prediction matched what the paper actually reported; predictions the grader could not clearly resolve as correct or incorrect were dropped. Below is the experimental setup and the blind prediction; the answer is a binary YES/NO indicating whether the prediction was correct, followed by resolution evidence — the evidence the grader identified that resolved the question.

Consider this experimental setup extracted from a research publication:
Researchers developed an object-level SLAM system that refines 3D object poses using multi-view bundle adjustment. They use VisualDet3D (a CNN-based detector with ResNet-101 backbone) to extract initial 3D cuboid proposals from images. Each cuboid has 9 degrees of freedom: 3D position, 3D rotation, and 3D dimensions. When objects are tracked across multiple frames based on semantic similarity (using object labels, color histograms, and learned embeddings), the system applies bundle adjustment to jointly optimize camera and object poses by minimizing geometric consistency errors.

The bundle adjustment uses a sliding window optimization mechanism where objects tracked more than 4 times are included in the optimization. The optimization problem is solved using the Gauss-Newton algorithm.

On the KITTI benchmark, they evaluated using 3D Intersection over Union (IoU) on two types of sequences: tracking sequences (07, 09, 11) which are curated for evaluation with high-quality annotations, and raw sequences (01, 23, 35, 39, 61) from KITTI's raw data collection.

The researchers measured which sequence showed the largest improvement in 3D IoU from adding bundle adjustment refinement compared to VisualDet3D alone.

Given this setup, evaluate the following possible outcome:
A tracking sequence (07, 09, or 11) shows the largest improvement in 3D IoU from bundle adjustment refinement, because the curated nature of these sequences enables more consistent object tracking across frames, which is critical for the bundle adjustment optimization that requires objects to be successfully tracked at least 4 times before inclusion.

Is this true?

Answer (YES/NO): YES